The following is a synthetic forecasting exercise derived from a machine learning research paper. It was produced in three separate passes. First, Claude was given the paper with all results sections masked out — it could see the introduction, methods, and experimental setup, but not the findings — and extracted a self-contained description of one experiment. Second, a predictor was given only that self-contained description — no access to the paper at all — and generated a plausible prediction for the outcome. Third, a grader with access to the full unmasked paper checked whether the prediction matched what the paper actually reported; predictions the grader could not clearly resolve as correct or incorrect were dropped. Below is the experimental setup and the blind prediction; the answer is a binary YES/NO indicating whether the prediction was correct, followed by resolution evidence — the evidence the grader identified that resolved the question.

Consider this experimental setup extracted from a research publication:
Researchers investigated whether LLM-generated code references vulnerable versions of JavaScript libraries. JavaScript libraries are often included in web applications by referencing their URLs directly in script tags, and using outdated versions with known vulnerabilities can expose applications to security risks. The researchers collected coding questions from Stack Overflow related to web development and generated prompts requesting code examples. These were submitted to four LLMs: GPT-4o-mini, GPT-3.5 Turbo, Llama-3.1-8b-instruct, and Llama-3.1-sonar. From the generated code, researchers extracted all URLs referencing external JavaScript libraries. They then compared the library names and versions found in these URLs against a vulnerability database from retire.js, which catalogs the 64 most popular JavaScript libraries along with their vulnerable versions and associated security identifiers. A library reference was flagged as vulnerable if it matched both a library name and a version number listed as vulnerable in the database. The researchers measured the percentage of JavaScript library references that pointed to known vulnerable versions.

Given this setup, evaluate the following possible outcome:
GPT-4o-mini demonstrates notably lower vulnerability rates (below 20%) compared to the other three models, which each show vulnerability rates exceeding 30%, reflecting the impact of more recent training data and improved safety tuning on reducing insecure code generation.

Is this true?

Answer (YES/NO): NO